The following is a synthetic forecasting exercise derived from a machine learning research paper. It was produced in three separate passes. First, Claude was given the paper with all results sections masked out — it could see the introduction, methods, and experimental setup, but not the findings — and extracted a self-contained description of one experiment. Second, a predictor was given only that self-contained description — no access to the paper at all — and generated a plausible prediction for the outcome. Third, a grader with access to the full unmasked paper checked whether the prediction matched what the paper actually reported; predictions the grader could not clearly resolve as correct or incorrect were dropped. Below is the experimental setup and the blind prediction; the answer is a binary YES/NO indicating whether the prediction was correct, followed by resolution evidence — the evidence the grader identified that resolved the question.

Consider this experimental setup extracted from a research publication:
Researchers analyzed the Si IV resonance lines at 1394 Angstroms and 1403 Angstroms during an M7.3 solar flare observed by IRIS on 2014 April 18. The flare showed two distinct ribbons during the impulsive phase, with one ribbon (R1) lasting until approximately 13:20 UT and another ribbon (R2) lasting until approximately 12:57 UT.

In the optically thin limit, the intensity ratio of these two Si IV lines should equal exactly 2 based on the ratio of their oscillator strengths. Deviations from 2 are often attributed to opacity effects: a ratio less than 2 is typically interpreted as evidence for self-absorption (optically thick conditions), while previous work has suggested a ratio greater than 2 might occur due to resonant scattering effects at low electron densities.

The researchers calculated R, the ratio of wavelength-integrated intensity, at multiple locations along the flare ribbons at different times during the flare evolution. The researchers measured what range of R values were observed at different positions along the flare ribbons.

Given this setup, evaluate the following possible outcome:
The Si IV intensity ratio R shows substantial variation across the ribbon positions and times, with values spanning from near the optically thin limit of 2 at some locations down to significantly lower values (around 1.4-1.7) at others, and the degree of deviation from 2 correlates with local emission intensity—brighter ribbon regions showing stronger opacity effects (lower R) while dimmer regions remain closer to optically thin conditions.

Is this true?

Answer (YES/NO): NO